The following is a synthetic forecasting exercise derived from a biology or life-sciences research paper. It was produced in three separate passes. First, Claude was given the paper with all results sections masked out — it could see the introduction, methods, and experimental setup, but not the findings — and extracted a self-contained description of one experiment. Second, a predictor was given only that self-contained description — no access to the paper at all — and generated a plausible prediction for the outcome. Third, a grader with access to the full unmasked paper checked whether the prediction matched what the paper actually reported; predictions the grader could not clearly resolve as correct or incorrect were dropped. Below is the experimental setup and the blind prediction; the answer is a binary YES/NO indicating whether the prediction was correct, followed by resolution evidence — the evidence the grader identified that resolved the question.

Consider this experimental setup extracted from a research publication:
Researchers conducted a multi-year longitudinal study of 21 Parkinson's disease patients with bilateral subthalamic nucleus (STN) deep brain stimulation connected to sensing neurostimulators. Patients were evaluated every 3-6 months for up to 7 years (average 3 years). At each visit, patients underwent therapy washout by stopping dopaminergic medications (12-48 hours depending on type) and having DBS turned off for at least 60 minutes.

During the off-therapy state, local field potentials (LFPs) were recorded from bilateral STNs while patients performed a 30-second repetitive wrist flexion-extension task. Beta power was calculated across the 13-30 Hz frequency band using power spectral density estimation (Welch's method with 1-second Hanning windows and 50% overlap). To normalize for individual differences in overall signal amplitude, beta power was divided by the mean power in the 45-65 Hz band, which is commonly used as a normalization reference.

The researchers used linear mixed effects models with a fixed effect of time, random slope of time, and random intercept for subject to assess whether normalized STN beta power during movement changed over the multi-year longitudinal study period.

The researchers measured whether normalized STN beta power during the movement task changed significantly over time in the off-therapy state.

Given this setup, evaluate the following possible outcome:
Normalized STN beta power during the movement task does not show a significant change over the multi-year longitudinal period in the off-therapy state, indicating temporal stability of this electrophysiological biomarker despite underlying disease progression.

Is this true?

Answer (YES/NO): YES